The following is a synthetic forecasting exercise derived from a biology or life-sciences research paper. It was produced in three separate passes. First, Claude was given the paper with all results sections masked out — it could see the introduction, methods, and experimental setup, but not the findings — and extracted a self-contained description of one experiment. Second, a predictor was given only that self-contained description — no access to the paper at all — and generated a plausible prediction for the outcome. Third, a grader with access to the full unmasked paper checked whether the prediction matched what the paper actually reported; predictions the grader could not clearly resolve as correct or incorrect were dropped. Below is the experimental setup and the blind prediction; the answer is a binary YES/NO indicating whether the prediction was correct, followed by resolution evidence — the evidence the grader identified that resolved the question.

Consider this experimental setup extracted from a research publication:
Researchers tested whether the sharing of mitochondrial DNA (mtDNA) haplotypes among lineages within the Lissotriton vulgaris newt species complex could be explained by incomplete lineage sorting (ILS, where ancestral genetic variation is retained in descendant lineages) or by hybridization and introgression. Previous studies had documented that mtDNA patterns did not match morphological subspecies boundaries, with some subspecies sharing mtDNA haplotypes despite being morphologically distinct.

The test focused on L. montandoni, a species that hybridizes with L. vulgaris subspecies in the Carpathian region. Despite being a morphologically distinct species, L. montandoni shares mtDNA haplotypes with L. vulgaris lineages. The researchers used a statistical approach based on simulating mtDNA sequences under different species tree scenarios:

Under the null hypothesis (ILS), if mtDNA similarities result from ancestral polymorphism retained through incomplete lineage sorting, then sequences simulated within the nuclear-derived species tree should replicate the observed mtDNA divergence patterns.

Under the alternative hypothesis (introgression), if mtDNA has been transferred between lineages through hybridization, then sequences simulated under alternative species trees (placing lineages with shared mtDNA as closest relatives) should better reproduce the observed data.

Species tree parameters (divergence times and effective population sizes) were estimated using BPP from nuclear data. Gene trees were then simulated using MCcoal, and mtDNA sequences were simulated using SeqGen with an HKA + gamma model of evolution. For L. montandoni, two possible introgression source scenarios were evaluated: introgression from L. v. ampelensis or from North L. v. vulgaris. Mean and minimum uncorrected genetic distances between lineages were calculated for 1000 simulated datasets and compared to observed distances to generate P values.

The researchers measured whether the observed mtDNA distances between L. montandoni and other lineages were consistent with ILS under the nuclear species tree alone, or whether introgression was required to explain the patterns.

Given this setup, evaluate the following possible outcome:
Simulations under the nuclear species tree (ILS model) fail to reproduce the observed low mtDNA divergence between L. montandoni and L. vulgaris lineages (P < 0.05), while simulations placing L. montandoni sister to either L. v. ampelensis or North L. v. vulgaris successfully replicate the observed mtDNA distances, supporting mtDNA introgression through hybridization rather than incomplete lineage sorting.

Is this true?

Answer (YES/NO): YES